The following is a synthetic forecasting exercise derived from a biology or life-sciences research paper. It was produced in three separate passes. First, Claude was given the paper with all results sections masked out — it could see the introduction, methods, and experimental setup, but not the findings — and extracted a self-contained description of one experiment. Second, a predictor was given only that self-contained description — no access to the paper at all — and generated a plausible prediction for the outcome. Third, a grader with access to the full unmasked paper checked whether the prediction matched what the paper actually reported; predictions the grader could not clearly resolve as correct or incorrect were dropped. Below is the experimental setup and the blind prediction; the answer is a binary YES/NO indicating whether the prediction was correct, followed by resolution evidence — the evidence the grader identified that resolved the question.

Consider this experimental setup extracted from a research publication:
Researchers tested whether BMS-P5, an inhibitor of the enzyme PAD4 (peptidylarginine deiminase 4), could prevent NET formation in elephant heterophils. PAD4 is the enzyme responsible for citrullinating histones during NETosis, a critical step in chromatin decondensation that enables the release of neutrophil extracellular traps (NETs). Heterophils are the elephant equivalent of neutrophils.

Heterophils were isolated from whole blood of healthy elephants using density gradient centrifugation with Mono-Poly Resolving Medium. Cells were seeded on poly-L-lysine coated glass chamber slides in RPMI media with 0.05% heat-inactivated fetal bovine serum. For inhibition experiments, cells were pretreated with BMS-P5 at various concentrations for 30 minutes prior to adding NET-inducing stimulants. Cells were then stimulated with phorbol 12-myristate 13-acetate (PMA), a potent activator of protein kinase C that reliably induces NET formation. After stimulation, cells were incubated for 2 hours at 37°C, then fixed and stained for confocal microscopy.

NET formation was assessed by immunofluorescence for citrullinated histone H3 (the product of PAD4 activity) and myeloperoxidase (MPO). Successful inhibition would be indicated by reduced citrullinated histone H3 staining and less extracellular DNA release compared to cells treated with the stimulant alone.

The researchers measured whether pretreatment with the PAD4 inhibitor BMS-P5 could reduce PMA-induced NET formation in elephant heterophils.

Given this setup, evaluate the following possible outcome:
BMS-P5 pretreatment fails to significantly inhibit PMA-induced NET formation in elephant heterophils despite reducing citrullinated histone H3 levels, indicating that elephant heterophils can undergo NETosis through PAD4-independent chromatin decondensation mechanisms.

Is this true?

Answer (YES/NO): NO